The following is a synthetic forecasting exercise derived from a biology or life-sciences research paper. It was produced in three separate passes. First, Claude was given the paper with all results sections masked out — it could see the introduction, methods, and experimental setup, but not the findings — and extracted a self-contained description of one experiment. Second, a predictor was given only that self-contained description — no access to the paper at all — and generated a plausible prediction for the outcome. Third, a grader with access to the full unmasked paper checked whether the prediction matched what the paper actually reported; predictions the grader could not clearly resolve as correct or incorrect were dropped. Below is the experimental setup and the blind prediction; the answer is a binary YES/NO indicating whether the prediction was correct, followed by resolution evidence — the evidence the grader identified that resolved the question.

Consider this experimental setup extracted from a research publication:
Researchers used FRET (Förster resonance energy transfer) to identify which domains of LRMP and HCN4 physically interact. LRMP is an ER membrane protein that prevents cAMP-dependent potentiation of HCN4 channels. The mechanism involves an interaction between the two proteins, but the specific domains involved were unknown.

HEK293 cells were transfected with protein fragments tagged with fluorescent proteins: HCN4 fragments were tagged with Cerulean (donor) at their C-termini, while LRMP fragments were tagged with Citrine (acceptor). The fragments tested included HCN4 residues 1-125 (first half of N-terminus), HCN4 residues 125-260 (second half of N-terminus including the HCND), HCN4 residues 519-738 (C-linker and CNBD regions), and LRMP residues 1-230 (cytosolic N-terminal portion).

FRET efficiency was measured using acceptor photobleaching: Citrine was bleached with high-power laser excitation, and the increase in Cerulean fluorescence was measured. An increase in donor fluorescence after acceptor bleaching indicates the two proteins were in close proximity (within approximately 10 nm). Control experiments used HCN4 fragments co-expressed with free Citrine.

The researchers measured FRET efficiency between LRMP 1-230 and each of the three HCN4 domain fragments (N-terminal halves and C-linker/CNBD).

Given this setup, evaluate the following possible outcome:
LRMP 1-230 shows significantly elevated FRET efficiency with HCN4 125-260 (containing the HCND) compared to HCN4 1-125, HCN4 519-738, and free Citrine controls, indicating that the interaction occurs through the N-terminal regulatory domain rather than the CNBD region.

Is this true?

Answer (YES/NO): NO